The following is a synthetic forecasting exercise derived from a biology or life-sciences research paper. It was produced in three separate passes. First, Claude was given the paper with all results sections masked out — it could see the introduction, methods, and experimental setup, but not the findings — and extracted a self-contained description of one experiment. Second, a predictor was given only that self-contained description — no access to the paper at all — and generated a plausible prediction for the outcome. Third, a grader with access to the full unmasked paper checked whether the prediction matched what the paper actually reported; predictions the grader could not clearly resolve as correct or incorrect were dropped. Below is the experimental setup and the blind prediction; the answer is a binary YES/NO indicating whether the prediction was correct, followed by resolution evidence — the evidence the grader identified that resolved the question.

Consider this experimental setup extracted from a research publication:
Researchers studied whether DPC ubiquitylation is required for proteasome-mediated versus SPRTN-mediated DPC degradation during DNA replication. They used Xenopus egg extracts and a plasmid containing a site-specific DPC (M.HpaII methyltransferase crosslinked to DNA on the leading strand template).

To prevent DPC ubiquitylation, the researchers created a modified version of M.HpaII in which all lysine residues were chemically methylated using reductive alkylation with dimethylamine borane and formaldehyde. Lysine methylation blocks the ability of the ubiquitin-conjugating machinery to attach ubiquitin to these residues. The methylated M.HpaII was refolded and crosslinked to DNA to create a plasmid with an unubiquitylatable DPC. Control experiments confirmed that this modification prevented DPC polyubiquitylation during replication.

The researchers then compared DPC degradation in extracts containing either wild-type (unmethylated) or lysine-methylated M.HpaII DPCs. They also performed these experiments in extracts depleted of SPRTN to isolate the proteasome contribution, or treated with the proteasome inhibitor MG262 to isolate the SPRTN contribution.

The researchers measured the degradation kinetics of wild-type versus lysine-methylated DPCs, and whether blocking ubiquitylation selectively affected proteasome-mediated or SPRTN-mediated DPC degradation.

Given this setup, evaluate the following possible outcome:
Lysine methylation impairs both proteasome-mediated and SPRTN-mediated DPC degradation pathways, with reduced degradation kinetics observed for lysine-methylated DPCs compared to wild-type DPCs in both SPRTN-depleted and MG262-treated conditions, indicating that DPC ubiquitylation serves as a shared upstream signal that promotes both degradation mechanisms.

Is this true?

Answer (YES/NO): NO